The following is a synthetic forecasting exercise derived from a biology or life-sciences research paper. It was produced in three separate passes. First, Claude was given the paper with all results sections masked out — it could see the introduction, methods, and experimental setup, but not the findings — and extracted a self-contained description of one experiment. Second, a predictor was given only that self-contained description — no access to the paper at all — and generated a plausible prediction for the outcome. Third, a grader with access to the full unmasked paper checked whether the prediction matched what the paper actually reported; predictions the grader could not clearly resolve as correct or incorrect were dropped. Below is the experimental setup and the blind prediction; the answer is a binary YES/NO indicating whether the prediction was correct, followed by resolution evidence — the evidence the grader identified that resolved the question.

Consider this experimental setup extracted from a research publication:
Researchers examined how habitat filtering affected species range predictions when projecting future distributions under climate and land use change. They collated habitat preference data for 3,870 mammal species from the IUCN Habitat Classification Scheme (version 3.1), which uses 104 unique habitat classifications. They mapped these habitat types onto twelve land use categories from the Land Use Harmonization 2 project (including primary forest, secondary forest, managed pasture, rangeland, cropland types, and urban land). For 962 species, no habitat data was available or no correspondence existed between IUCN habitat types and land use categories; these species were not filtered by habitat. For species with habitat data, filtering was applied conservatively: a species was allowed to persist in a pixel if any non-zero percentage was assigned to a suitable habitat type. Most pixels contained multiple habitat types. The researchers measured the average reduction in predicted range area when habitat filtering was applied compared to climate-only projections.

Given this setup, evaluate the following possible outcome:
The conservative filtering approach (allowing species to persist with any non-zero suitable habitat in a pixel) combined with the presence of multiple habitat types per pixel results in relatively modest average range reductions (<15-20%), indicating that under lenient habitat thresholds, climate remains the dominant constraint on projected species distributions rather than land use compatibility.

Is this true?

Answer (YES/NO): YES